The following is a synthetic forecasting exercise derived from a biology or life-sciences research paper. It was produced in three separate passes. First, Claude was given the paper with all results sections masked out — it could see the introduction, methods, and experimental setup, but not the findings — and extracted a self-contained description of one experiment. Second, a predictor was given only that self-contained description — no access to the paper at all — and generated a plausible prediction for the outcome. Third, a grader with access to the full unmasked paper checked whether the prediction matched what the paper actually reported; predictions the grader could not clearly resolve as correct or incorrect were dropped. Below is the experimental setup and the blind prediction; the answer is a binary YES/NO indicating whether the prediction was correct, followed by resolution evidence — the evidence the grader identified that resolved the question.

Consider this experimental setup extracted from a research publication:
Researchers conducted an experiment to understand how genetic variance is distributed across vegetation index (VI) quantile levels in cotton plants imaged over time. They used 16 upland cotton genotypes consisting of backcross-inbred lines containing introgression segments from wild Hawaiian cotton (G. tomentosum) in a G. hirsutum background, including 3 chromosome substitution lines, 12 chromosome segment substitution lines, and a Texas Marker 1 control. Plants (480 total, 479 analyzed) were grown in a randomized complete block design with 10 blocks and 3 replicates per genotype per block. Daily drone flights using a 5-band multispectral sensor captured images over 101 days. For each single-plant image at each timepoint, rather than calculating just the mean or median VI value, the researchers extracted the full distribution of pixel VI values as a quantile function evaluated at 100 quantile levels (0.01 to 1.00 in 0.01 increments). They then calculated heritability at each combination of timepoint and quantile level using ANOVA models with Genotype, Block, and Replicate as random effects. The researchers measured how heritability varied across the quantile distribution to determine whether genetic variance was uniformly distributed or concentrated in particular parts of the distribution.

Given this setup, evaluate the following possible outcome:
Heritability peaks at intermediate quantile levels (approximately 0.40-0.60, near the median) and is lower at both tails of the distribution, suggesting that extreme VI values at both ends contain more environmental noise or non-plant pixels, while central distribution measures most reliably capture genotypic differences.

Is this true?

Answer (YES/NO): NO